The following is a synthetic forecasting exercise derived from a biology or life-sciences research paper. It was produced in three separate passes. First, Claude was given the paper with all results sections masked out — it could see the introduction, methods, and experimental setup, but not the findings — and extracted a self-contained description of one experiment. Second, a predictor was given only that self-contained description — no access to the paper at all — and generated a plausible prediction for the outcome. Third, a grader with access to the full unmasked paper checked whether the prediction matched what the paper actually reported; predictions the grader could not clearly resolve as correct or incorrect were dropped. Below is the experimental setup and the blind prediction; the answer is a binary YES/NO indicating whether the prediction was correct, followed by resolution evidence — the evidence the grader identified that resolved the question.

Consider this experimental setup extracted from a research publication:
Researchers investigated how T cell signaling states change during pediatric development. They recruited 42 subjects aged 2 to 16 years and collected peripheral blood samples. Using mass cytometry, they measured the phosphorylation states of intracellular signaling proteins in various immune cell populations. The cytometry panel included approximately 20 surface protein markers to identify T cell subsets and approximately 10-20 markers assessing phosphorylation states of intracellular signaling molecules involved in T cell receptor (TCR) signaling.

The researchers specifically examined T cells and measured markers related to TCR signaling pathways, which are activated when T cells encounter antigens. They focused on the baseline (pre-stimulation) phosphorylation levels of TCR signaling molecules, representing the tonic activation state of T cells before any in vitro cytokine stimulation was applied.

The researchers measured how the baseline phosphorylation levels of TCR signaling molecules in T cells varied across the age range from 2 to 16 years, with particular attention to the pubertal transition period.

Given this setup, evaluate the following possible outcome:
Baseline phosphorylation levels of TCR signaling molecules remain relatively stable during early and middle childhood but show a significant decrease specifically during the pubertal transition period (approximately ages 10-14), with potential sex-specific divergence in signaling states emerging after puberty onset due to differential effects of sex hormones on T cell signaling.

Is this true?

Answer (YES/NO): NO